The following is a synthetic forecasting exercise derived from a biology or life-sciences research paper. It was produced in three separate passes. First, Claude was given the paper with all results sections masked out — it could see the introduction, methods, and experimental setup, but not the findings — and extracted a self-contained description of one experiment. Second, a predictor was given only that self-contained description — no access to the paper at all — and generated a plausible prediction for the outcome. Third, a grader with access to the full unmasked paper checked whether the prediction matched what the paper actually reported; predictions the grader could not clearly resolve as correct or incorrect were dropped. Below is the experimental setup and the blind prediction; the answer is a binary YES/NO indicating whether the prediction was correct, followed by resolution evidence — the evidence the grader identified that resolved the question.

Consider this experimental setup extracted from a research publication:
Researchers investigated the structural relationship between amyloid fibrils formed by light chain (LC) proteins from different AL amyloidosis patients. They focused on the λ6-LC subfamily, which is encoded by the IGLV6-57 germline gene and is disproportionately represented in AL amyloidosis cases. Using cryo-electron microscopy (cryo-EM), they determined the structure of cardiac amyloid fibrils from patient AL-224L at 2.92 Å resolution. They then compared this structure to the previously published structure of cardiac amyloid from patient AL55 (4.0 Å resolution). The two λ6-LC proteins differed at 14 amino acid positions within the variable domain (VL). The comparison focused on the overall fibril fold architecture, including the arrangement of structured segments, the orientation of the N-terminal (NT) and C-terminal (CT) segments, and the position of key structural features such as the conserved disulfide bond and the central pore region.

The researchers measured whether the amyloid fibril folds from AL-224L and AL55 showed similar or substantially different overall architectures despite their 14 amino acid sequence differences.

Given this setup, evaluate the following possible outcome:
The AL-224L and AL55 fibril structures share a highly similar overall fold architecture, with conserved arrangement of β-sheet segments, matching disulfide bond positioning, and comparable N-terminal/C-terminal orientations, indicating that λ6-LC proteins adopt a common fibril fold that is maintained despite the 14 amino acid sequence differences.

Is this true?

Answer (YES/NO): YES